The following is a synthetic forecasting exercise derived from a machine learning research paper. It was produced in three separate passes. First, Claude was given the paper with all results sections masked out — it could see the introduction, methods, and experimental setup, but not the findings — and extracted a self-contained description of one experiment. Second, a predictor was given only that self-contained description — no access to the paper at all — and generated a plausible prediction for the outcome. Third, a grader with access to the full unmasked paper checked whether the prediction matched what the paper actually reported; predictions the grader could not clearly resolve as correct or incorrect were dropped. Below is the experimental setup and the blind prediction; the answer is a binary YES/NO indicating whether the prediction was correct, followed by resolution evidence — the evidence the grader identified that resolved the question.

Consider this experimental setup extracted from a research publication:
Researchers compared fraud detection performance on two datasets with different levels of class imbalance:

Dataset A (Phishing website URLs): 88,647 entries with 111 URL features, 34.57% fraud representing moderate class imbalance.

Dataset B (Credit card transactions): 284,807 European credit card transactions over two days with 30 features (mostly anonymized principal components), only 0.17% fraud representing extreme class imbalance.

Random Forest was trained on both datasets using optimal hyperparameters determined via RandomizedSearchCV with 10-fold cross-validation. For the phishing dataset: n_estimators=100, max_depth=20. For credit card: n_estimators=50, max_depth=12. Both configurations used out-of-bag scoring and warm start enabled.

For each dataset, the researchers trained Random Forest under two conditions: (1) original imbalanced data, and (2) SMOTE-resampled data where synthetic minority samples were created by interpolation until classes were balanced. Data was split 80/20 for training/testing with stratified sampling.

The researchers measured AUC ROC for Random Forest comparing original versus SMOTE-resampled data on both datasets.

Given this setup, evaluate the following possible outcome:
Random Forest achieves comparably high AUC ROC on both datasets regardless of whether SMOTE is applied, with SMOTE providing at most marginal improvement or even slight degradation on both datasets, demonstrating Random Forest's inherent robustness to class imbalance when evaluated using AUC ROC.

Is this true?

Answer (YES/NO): NO